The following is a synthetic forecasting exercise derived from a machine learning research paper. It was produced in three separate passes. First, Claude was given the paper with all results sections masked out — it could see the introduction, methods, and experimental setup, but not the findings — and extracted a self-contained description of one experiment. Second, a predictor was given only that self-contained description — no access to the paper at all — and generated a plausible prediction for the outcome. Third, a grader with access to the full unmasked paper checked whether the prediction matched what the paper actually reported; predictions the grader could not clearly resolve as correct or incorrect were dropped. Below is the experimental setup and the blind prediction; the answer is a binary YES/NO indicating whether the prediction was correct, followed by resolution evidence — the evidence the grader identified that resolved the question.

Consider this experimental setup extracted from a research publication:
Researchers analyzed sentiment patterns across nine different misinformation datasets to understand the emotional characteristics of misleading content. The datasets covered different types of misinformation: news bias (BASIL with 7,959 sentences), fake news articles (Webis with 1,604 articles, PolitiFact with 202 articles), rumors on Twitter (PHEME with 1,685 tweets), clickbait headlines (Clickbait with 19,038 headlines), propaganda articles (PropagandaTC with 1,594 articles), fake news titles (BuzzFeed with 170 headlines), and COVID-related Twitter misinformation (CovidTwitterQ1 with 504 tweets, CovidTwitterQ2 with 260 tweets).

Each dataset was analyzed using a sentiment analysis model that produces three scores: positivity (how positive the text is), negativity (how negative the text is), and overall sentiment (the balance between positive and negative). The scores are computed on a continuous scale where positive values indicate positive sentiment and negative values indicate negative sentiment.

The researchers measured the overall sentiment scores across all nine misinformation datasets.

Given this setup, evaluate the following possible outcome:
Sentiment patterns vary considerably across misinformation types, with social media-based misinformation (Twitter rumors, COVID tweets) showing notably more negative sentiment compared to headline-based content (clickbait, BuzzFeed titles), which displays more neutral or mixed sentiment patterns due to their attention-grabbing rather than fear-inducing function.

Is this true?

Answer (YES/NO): NO